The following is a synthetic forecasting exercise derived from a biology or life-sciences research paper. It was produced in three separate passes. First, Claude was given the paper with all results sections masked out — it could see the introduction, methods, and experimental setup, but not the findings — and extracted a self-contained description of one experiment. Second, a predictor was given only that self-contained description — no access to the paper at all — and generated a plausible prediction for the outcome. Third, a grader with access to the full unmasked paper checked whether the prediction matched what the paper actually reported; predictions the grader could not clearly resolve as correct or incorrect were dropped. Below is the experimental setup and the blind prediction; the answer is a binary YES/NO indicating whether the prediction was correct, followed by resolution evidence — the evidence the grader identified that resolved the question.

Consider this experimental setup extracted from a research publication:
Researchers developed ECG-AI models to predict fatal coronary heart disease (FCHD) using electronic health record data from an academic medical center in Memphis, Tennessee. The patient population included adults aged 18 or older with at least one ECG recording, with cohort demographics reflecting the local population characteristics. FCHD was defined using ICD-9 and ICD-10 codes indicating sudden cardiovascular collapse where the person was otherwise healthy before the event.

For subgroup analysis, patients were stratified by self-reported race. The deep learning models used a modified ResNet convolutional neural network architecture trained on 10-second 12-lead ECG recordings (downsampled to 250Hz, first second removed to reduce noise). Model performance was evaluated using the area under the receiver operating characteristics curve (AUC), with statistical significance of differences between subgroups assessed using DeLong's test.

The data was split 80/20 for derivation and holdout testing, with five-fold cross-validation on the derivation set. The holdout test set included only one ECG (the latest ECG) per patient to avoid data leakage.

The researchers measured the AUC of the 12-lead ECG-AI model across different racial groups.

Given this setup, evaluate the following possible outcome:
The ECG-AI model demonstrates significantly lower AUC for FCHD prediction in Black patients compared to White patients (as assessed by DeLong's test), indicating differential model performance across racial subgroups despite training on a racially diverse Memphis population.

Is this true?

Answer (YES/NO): NO